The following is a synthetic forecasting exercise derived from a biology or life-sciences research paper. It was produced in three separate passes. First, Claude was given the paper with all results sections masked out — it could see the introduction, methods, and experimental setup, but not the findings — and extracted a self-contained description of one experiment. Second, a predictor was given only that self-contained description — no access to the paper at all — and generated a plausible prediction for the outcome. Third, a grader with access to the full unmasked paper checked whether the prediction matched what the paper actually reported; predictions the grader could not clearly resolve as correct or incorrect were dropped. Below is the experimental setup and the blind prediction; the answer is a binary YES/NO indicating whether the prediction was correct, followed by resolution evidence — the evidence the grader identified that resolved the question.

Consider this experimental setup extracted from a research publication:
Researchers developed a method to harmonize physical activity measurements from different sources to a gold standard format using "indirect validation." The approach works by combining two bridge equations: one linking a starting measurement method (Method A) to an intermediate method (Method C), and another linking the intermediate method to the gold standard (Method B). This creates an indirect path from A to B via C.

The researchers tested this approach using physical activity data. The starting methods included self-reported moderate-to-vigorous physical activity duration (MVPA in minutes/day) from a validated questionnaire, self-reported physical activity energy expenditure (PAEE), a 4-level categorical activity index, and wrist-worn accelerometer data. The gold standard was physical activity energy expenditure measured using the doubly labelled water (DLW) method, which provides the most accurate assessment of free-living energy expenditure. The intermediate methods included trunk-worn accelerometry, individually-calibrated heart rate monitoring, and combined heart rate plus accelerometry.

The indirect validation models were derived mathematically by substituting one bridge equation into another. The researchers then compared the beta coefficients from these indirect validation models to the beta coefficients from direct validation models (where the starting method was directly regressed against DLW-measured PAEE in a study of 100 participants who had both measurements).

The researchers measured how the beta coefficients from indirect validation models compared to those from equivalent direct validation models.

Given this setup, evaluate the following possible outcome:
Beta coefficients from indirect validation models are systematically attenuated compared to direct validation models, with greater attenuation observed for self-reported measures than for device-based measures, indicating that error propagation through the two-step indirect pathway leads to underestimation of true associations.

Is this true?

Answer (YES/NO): YES